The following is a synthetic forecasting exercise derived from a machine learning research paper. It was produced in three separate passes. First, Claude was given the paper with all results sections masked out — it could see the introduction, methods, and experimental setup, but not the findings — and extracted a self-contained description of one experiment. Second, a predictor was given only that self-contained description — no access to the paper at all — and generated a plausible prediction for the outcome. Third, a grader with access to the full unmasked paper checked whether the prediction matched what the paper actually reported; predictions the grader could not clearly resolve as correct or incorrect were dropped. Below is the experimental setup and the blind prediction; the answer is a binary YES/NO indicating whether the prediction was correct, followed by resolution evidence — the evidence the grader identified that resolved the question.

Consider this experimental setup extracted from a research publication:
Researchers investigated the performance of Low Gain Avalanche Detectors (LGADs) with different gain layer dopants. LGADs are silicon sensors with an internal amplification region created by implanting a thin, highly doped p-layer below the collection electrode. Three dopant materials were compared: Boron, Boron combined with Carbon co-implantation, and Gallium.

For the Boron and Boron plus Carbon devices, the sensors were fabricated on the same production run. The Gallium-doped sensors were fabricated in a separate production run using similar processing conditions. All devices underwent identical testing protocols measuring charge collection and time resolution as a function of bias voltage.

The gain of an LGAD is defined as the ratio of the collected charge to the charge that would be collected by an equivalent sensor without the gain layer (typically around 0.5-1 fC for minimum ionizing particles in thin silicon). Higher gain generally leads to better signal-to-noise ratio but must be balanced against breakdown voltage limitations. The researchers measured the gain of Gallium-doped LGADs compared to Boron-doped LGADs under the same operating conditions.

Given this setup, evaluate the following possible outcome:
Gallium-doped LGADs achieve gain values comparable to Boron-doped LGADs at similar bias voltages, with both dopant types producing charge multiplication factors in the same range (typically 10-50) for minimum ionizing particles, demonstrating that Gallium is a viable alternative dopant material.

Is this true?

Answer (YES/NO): NO